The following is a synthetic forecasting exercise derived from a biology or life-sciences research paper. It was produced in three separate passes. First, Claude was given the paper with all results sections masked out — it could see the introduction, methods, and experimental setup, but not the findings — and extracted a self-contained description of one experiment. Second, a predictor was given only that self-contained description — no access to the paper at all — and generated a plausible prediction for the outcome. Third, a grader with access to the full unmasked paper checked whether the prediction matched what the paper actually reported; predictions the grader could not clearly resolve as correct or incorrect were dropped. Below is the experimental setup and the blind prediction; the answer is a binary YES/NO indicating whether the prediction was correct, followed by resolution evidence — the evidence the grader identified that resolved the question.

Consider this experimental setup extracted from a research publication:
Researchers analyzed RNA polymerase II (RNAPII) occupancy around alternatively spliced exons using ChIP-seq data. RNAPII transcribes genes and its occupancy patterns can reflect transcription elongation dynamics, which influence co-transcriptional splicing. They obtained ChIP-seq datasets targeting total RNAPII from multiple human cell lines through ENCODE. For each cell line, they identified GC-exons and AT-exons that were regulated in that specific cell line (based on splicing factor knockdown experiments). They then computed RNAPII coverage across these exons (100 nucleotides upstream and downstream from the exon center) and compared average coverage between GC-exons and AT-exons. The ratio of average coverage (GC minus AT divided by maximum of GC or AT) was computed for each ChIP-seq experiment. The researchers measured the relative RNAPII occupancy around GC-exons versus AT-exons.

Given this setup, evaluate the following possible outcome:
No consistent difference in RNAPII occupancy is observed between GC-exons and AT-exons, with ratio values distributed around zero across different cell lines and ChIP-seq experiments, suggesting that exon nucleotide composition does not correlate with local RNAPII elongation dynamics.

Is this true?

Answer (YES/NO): NO